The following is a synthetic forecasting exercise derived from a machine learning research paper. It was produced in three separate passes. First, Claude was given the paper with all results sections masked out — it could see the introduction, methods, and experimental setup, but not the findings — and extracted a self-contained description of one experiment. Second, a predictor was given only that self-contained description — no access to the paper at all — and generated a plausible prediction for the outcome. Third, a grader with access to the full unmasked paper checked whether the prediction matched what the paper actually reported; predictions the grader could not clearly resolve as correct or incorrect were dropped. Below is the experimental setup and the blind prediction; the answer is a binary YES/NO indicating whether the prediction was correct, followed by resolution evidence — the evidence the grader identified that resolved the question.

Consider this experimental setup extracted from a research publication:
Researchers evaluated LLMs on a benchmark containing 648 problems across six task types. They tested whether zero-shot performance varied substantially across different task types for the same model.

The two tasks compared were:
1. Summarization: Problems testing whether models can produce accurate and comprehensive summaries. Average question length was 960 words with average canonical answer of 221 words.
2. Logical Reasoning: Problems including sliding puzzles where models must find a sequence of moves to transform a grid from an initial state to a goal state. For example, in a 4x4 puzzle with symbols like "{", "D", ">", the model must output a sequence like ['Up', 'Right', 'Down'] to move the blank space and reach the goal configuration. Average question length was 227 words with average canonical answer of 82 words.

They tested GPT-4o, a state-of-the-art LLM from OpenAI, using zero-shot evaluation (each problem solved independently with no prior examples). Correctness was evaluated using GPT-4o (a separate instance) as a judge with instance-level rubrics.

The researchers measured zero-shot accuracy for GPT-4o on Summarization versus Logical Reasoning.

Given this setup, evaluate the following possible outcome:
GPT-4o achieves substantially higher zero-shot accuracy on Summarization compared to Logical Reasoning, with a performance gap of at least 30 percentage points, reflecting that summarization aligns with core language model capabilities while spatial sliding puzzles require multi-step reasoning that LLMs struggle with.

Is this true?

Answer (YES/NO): YES